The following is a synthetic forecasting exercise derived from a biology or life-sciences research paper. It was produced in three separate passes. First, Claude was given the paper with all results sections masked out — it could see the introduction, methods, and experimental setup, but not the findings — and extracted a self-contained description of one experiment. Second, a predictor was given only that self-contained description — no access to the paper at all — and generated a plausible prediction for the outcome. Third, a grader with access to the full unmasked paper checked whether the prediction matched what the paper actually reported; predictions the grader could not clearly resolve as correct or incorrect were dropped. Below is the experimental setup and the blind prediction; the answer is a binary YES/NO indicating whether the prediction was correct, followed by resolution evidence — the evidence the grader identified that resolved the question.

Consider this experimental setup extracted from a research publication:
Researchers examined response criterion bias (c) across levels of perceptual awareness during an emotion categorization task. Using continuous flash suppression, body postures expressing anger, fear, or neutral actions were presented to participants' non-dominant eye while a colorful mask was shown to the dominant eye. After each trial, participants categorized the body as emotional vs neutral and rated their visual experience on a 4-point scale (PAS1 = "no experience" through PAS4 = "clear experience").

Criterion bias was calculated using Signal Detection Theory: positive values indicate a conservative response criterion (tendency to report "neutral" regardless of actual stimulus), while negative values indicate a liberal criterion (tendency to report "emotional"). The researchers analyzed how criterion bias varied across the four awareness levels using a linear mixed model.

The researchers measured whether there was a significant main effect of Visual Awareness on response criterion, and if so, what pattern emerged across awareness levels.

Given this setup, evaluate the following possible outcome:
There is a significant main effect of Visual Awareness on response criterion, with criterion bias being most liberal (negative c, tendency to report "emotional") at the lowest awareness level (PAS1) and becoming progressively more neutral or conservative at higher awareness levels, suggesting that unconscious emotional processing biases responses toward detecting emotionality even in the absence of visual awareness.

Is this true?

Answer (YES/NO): NO